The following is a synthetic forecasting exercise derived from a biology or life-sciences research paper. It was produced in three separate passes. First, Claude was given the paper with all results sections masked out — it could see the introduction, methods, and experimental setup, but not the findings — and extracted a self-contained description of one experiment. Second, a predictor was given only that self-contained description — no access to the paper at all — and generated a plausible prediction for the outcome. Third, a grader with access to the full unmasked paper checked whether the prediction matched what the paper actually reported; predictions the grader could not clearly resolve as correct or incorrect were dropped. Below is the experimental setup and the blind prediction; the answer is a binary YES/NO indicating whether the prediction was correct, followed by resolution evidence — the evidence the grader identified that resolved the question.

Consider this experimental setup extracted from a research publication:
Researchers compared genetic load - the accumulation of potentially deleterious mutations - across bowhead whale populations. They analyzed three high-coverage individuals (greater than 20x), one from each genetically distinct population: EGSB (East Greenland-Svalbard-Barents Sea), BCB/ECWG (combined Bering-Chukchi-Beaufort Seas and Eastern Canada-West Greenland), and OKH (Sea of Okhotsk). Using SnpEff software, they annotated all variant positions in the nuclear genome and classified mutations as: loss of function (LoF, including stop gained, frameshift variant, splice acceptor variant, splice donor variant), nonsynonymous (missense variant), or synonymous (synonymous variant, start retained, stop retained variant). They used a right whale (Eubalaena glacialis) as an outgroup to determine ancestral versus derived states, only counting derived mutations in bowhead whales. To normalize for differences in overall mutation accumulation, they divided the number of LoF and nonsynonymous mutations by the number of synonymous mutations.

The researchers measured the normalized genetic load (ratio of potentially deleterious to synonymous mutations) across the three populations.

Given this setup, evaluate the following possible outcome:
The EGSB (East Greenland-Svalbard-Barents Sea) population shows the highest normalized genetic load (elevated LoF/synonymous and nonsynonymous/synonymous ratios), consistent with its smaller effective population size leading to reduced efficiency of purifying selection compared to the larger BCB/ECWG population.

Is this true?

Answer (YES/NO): NO